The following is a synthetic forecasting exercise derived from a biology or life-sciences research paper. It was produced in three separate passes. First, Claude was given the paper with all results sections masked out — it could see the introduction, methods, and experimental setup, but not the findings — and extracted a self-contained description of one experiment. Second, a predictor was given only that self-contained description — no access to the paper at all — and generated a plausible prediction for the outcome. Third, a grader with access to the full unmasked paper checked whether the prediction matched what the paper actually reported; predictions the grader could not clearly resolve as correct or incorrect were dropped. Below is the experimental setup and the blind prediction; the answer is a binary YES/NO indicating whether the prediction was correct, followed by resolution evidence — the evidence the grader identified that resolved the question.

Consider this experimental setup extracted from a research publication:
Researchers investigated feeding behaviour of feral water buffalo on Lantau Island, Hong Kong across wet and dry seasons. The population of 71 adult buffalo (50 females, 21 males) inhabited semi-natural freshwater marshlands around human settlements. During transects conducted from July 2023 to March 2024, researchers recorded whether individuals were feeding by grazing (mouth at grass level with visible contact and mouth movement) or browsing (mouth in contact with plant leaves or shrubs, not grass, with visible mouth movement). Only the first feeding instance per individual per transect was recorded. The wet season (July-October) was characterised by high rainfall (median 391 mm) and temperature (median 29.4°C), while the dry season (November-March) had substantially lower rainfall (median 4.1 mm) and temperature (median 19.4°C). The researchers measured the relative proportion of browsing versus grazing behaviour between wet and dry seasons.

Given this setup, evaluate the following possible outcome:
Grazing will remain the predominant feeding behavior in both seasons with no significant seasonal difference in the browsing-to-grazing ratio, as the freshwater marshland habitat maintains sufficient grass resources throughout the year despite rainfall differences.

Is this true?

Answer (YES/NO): NO